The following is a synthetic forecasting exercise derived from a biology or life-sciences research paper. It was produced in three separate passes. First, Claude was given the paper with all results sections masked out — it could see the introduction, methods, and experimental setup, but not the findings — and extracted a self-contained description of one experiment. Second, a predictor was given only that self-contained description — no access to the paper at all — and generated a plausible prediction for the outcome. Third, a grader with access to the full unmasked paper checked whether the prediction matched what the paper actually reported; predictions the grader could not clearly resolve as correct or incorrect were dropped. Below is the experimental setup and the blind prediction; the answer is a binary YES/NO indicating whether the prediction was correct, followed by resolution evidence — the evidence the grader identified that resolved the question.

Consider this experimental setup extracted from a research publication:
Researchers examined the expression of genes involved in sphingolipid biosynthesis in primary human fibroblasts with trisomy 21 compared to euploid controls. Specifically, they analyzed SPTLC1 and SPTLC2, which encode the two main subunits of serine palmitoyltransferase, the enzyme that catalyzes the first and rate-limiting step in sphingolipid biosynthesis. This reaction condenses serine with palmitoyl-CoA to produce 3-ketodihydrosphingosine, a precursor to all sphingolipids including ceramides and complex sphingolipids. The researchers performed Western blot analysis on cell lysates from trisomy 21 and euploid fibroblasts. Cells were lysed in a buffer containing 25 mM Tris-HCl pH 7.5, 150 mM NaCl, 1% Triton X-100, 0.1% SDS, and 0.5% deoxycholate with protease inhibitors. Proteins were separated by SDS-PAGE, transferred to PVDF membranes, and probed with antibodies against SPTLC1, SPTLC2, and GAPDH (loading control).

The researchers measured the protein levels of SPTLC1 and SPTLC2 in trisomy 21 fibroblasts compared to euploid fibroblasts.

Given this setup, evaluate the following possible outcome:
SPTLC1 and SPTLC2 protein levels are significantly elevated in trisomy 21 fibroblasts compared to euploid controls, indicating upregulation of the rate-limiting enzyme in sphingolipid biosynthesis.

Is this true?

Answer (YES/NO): YES